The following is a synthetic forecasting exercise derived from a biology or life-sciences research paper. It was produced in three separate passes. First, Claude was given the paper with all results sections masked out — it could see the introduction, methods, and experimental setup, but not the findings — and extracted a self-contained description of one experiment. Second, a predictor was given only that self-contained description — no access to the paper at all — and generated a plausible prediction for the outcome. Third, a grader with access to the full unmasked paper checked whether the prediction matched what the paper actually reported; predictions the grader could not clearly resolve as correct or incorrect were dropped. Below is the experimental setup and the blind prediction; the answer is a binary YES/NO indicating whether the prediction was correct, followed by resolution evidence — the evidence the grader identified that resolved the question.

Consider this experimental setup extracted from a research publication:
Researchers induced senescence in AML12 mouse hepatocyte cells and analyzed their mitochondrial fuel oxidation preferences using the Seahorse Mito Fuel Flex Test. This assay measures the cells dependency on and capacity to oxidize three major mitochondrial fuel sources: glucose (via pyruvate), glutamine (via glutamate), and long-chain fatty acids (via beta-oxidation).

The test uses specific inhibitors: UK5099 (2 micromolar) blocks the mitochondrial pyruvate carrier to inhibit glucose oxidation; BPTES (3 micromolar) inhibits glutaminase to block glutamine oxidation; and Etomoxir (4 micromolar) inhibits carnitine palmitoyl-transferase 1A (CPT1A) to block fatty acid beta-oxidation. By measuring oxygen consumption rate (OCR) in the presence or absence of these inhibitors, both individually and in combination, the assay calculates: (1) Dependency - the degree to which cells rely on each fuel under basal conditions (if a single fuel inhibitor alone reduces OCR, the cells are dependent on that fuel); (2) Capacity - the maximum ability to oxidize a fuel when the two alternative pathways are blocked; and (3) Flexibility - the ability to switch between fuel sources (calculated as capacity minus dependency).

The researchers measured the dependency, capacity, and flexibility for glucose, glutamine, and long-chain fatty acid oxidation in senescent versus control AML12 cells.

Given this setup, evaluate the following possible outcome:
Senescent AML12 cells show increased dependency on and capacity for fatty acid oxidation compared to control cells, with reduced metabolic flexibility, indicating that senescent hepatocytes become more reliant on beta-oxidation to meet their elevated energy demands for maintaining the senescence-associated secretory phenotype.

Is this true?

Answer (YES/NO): NO